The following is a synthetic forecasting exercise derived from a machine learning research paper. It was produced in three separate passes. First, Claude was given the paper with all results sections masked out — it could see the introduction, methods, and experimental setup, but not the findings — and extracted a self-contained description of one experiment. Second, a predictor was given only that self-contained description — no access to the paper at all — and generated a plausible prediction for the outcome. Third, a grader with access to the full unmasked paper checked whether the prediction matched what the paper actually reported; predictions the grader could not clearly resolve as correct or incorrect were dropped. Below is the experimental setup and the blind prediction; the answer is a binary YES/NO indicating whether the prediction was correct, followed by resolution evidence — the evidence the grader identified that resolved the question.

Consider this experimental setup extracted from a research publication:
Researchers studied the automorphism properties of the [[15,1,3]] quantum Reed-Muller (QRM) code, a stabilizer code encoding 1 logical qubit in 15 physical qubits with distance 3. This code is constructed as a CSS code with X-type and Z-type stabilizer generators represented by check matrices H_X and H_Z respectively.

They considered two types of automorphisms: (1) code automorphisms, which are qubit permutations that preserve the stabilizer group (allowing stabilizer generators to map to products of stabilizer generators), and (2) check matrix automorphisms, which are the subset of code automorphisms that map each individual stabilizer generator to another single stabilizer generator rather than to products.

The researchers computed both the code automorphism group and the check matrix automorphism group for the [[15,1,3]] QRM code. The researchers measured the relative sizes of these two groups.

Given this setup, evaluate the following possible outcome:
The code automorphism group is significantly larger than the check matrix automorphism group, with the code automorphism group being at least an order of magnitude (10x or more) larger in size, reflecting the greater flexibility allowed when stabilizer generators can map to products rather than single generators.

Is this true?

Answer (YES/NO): YES